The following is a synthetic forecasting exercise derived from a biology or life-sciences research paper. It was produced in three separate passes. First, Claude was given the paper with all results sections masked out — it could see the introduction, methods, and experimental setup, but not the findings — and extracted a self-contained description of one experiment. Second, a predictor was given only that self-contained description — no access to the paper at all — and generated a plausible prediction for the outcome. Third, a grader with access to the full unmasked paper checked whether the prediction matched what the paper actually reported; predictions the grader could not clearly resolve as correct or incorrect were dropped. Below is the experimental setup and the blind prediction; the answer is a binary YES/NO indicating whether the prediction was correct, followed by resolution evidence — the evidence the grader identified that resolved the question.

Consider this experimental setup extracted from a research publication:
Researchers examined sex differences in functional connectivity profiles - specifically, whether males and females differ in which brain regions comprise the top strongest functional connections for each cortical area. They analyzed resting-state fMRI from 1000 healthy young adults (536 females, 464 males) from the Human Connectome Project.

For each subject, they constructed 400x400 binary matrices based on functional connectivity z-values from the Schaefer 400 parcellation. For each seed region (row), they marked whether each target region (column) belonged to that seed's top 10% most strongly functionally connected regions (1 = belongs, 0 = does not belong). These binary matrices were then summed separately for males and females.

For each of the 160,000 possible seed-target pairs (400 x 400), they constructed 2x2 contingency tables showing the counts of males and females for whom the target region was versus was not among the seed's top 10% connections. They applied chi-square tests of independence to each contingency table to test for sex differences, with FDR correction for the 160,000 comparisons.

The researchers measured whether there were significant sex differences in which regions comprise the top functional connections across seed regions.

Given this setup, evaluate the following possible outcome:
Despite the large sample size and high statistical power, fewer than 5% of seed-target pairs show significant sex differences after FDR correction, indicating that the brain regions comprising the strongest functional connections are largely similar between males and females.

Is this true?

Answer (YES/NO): YES